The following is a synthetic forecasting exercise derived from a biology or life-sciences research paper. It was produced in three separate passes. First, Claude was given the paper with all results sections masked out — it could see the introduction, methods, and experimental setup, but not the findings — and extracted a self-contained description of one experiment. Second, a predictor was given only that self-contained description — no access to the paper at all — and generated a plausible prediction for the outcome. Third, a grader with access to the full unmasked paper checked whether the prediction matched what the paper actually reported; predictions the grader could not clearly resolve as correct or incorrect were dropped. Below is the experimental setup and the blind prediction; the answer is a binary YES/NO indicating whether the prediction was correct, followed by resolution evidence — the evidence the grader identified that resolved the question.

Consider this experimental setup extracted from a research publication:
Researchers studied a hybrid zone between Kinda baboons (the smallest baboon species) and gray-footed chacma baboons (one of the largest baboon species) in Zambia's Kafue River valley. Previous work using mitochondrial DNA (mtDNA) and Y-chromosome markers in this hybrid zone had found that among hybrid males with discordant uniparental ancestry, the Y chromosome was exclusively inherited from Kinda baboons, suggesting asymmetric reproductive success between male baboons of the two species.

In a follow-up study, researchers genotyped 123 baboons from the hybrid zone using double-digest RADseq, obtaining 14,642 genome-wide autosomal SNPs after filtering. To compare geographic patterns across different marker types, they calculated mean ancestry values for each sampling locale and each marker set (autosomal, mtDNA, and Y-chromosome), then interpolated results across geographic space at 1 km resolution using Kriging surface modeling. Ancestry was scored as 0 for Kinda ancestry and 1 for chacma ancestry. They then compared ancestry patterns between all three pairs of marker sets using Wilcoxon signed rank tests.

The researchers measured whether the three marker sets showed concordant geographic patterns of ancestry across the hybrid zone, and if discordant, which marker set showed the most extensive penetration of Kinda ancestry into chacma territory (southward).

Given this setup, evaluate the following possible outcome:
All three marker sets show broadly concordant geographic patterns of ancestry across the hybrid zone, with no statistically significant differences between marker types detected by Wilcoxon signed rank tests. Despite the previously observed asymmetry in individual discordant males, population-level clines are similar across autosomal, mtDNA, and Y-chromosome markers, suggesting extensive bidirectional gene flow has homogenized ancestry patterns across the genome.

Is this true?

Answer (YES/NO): NO